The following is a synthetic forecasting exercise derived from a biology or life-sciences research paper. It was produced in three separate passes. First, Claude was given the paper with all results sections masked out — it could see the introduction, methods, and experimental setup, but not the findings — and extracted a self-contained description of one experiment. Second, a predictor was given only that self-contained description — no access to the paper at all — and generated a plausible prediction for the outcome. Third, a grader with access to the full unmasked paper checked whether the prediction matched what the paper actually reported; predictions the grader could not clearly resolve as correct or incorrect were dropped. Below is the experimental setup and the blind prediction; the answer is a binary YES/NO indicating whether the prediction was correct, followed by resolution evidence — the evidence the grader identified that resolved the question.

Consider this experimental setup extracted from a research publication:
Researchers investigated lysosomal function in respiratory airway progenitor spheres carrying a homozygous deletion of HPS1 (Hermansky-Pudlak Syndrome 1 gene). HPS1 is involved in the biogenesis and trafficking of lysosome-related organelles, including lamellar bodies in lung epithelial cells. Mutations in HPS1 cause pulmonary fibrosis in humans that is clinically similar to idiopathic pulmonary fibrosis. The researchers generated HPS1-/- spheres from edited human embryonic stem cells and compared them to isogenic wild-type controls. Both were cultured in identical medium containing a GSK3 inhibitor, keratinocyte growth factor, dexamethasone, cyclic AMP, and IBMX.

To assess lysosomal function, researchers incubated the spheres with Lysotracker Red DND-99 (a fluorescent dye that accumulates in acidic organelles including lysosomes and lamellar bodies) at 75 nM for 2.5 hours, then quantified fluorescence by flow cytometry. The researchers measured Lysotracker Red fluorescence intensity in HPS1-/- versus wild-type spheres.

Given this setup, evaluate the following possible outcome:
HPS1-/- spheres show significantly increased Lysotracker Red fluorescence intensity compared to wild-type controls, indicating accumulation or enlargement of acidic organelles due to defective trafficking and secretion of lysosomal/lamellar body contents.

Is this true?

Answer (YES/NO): NO